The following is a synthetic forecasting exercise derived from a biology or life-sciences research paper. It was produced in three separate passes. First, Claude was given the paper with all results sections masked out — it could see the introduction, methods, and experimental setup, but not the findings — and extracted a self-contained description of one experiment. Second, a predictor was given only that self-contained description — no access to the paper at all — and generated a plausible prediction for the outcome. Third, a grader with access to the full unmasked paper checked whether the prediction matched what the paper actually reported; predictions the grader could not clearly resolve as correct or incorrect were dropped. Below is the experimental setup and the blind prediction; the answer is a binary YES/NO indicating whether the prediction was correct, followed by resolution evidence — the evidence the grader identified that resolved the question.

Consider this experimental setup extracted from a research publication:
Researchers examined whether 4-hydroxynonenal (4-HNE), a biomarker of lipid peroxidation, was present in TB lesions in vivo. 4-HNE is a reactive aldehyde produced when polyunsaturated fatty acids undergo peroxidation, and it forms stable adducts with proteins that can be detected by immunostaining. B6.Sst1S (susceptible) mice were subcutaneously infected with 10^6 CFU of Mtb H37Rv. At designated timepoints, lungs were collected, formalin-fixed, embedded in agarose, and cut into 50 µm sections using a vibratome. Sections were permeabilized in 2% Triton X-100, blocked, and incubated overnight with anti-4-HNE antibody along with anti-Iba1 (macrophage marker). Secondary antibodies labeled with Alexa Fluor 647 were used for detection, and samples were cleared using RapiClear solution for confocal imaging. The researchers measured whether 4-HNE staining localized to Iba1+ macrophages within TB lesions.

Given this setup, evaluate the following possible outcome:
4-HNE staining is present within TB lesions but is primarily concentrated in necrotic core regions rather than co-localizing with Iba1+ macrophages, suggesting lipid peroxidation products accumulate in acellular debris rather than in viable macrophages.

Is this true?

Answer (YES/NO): NO